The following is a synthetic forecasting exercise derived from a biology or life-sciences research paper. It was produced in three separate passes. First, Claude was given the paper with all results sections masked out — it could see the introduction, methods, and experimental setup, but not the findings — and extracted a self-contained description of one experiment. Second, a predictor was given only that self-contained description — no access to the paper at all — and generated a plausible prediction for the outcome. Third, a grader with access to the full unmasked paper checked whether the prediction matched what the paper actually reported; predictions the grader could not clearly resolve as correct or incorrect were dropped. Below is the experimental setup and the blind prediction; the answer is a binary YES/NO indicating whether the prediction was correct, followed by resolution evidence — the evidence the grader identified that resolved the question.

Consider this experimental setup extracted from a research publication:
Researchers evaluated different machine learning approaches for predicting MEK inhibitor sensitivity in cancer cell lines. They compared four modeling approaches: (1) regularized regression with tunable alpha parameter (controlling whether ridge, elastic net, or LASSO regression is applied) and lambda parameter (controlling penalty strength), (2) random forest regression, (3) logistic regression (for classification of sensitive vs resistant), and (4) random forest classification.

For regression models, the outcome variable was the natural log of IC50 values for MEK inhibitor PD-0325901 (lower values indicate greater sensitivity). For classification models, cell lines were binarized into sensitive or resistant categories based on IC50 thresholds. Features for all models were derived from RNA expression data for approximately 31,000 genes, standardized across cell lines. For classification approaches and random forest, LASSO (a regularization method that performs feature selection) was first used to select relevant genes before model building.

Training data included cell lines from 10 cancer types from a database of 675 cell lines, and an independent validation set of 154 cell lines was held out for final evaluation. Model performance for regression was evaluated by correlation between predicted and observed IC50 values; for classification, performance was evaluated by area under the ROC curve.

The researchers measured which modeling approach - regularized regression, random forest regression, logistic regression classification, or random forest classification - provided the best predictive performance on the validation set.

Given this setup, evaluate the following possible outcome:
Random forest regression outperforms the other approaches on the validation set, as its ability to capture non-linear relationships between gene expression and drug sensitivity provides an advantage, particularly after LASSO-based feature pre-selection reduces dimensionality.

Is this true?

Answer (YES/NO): NO